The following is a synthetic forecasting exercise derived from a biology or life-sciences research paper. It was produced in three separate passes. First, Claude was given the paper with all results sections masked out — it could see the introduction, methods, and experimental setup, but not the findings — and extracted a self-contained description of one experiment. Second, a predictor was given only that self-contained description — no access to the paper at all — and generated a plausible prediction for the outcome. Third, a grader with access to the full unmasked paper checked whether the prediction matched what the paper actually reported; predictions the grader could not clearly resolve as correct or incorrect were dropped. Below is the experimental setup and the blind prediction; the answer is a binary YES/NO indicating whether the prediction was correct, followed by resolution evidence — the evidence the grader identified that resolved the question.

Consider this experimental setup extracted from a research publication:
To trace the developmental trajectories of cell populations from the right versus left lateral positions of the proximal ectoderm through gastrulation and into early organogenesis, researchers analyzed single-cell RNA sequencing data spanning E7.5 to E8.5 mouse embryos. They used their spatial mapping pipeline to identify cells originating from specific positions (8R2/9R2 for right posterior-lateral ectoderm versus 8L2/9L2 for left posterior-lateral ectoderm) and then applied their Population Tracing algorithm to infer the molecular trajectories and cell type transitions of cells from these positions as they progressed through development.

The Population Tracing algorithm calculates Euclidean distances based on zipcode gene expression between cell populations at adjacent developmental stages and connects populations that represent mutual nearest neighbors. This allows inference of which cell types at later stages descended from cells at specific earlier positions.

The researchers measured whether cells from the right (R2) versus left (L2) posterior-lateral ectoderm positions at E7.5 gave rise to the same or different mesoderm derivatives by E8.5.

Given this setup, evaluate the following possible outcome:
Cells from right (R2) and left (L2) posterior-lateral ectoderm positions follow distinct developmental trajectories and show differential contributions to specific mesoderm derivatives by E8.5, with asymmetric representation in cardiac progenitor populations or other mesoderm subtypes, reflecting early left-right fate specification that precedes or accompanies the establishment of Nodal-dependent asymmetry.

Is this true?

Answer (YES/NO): YES